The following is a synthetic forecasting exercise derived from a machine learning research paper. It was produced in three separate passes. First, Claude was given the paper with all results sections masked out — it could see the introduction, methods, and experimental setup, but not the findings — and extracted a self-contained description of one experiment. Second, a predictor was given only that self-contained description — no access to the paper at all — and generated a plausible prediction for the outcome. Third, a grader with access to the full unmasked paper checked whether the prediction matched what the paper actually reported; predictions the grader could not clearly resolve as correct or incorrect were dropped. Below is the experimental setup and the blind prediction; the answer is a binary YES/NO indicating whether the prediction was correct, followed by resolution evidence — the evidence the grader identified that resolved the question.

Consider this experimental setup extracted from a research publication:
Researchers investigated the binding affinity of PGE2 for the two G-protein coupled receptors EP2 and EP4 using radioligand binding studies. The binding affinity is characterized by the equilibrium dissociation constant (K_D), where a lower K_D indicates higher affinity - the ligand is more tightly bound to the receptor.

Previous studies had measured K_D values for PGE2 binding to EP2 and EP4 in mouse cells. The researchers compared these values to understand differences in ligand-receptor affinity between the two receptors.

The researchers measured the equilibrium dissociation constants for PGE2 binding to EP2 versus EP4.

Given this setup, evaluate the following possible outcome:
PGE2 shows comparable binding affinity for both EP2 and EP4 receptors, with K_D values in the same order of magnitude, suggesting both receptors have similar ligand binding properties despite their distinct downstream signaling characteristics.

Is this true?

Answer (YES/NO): NO